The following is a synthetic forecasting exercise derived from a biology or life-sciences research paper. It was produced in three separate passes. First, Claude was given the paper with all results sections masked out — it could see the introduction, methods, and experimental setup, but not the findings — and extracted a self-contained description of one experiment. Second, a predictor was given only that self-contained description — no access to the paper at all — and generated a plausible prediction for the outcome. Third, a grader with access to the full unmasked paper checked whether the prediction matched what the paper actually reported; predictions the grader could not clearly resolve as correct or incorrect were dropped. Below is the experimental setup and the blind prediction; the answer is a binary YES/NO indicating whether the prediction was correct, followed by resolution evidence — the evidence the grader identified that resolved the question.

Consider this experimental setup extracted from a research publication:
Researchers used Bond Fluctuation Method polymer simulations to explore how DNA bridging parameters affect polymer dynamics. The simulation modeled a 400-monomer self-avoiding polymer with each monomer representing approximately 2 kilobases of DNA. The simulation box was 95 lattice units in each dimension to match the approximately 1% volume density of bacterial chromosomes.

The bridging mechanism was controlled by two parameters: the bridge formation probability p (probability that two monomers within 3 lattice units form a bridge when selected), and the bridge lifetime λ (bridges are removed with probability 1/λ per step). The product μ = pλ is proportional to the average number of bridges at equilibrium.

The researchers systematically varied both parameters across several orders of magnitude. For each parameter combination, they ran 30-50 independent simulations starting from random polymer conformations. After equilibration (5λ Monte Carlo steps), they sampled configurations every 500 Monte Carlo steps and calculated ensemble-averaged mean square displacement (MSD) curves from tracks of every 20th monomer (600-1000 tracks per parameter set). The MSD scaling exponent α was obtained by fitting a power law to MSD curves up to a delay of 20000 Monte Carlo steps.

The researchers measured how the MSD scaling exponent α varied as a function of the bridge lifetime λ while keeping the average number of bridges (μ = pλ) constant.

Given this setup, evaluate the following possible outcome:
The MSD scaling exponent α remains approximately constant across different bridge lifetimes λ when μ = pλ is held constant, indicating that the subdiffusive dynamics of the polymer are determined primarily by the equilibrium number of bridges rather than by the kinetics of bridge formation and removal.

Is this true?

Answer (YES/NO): NO